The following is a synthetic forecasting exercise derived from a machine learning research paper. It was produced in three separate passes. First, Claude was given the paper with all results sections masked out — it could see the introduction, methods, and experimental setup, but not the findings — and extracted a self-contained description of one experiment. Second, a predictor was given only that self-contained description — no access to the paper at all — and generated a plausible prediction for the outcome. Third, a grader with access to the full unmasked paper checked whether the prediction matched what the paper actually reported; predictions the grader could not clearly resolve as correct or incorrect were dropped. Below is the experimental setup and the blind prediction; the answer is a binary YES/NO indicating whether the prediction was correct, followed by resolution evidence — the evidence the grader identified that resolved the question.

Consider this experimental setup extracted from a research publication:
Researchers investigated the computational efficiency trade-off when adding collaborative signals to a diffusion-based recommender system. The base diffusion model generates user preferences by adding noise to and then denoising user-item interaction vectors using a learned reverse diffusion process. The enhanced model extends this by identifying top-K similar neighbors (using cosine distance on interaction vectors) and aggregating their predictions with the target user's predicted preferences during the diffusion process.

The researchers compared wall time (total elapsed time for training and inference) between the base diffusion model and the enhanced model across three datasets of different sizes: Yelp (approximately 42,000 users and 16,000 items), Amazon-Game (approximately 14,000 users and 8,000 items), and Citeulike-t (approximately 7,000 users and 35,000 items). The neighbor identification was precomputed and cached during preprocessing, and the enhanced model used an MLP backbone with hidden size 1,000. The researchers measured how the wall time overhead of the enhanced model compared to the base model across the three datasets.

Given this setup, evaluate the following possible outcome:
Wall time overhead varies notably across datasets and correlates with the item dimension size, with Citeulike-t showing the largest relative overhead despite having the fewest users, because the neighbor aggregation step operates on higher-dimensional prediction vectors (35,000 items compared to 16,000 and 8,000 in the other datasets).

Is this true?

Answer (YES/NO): NO